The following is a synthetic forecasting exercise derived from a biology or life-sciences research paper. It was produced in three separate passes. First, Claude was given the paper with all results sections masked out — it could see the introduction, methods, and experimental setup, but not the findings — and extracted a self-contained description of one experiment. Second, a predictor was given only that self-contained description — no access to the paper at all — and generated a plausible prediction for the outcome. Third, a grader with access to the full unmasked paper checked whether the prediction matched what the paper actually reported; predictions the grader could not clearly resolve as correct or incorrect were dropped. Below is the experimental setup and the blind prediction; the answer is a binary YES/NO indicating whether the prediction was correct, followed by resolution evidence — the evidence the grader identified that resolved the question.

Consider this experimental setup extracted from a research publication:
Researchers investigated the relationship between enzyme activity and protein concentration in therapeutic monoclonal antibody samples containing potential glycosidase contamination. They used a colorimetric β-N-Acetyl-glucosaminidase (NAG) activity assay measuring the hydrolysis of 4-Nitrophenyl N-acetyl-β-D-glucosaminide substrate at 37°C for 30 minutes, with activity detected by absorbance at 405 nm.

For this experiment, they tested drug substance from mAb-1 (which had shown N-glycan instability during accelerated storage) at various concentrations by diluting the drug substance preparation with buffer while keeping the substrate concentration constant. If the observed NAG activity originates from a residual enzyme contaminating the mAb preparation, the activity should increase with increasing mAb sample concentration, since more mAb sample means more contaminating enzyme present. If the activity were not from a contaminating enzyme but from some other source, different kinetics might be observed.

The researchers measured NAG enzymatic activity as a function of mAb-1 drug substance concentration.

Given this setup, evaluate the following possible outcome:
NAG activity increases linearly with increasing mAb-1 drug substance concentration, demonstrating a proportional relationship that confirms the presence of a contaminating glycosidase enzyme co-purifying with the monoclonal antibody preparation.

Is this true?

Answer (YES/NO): YES